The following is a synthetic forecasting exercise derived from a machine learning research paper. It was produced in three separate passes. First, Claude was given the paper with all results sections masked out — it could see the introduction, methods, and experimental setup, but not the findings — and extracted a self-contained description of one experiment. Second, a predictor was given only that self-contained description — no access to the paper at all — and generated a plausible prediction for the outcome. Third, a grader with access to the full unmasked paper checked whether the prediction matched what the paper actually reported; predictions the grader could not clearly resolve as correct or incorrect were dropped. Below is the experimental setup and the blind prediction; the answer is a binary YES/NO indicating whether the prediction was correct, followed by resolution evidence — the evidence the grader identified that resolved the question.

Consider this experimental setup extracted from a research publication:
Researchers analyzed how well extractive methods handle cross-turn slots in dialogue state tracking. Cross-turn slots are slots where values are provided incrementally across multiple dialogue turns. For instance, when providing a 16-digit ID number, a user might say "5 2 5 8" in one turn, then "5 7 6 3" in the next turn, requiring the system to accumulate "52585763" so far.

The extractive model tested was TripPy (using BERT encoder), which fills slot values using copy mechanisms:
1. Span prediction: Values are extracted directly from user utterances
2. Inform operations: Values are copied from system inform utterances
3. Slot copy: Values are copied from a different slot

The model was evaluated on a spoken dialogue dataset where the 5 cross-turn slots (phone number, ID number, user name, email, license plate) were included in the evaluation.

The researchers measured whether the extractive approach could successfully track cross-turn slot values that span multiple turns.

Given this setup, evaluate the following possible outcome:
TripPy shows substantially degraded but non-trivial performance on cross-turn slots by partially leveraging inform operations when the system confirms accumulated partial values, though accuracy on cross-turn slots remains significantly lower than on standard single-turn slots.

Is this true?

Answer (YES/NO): NO